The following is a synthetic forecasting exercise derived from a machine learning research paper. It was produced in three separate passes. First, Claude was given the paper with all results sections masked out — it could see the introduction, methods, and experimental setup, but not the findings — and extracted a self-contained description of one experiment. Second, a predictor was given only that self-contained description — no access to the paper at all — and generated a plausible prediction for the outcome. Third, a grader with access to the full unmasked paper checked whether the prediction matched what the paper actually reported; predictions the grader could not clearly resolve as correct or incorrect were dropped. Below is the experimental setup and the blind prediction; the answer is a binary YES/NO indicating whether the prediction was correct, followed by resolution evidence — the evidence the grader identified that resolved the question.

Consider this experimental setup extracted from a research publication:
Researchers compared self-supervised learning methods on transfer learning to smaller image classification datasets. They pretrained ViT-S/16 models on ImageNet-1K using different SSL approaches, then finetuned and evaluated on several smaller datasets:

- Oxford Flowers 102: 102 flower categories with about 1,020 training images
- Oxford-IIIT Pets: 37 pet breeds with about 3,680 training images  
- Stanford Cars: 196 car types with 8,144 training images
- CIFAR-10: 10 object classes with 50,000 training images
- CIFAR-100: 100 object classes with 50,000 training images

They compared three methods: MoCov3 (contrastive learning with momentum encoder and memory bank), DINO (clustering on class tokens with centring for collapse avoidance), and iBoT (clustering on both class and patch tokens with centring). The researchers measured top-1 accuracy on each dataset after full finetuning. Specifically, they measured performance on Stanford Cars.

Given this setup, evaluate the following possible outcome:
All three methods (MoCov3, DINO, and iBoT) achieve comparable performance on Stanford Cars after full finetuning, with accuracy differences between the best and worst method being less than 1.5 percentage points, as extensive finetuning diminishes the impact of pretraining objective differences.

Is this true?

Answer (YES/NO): YES